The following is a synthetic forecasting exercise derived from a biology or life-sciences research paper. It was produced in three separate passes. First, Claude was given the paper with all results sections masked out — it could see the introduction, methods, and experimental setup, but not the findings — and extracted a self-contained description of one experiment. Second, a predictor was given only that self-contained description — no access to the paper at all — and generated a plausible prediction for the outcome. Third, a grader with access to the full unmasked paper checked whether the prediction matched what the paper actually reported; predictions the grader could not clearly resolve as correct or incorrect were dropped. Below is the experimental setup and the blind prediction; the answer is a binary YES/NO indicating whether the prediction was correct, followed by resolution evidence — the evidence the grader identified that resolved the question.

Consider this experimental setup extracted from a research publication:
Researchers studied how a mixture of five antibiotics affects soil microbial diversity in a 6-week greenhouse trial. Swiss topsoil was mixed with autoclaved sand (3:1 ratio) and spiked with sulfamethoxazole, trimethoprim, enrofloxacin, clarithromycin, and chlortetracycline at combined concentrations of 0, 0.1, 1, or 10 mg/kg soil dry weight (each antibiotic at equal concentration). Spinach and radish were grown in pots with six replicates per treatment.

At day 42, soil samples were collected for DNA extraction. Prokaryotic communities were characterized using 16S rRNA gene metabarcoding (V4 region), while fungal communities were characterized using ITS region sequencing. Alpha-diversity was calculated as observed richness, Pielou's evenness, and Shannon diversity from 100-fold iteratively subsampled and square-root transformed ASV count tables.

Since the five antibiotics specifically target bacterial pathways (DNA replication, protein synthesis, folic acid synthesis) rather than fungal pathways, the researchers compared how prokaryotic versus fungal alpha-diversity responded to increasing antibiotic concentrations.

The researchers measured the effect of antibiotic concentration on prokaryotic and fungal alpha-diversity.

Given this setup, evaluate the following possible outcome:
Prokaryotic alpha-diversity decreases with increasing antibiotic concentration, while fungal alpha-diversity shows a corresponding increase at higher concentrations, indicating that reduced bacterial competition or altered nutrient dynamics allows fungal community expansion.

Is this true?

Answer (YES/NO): NO